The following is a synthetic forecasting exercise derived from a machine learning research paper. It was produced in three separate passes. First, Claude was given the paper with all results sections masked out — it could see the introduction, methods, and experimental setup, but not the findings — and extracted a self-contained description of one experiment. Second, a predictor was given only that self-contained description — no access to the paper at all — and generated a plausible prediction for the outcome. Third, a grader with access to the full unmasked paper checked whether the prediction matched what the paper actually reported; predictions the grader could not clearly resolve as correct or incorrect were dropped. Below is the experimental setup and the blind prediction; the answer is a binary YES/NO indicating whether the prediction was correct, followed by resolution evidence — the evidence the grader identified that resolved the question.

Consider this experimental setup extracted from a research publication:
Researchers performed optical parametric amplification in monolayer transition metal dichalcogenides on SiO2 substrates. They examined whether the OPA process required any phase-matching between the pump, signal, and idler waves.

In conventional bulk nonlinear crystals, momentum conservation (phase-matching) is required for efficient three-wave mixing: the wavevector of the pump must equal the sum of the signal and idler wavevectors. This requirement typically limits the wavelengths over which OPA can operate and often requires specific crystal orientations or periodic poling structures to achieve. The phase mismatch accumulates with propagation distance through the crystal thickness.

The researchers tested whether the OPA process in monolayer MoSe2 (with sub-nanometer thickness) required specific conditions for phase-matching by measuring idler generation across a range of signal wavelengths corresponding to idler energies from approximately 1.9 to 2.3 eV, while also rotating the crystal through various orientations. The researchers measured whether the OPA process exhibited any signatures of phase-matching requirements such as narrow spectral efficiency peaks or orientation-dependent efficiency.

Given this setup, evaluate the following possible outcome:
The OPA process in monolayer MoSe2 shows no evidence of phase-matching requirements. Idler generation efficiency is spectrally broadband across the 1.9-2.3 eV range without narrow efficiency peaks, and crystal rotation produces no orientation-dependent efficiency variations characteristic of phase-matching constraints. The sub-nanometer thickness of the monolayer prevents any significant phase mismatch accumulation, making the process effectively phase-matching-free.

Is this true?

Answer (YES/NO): YES